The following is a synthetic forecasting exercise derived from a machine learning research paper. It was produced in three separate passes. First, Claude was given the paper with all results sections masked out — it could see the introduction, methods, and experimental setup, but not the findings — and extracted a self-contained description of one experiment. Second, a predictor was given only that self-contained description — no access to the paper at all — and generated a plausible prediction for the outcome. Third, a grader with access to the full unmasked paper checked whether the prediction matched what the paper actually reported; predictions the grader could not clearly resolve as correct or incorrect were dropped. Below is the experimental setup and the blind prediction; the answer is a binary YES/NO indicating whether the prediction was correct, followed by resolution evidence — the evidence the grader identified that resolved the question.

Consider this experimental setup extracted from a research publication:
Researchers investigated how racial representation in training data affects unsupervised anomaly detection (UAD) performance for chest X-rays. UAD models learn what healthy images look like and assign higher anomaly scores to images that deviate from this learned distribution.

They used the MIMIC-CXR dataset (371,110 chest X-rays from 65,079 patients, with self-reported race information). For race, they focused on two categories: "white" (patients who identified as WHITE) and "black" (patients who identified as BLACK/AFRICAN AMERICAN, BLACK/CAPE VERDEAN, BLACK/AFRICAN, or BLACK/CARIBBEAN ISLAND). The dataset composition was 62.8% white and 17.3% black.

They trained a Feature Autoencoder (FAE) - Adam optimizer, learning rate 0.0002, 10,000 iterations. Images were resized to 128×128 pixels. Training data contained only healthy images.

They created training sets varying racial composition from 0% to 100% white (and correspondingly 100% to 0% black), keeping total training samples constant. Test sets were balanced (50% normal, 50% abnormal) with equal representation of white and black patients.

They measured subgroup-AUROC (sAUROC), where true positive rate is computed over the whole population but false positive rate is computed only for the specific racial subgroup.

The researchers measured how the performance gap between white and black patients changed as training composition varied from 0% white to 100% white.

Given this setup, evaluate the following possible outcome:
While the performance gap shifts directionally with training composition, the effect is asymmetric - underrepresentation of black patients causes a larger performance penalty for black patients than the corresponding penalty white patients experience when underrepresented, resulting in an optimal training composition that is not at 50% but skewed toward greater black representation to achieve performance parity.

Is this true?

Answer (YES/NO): NO